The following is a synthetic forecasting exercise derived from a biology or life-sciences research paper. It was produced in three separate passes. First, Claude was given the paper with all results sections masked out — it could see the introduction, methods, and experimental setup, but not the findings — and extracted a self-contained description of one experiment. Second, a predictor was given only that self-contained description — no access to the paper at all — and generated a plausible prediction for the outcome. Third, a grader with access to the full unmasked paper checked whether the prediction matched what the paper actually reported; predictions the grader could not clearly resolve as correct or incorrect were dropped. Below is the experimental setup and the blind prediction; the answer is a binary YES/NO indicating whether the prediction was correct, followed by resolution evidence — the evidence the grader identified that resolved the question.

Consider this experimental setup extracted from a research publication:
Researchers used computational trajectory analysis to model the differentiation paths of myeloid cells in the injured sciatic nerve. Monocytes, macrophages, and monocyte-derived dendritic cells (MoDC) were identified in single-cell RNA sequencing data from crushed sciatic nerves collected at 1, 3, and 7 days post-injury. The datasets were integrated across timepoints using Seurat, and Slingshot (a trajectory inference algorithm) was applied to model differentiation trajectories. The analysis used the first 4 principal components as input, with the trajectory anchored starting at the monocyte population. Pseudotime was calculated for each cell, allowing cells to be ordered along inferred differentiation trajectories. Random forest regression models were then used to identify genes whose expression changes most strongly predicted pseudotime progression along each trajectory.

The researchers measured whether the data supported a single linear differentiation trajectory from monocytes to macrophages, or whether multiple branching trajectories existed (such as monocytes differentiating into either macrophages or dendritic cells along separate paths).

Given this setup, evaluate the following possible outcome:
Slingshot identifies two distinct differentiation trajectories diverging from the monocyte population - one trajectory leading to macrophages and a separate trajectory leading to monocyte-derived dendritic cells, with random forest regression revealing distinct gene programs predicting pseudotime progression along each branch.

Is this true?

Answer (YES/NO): YES